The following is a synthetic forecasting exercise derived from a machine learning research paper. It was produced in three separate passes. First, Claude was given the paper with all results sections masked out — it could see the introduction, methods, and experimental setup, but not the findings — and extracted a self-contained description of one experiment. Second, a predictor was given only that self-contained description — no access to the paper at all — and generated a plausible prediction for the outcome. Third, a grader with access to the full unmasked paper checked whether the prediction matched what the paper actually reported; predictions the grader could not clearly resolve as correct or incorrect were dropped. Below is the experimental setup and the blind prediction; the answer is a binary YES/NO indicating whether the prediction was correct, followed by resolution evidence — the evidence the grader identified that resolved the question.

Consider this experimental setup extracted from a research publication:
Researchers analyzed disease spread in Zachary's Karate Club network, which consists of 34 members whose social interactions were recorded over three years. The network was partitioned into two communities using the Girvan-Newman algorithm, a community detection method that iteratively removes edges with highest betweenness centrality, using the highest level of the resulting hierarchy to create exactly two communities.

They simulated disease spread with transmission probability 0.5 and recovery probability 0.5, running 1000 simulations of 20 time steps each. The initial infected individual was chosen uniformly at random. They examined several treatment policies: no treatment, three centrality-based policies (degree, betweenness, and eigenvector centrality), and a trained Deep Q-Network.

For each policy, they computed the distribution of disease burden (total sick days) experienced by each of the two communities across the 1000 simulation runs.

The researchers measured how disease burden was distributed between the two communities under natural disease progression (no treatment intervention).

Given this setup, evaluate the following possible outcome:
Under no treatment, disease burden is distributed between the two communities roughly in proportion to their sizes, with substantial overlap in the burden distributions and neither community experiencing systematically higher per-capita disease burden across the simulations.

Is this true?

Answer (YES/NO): NO